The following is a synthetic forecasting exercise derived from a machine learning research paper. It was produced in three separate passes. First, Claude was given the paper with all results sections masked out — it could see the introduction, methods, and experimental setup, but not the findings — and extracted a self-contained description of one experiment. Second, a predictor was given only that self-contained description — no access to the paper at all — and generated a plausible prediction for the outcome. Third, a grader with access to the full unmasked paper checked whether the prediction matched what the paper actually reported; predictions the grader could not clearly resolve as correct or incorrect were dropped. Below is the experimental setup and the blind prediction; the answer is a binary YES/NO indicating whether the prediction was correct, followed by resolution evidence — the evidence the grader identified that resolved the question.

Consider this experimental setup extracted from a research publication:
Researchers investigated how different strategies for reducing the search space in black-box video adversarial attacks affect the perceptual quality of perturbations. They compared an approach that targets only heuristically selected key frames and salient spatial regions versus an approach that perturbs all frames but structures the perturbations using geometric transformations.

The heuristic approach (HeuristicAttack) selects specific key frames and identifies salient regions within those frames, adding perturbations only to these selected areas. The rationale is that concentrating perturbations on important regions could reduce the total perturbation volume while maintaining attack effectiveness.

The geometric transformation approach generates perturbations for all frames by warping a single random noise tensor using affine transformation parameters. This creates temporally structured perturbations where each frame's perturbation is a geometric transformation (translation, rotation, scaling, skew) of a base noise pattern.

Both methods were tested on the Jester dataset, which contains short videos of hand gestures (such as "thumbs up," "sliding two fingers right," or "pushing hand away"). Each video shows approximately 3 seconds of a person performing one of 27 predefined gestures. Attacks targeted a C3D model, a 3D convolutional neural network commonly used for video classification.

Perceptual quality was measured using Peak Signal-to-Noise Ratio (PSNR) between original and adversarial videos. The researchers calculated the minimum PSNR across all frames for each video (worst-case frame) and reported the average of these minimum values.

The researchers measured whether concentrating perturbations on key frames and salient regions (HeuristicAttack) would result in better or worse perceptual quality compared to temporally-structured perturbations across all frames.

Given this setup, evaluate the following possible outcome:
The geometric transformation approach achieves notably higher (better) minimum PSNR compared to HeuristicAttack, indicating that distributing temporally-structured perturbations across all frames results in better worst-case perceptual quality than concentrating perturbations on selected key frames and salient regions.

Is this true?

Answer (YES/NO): YES